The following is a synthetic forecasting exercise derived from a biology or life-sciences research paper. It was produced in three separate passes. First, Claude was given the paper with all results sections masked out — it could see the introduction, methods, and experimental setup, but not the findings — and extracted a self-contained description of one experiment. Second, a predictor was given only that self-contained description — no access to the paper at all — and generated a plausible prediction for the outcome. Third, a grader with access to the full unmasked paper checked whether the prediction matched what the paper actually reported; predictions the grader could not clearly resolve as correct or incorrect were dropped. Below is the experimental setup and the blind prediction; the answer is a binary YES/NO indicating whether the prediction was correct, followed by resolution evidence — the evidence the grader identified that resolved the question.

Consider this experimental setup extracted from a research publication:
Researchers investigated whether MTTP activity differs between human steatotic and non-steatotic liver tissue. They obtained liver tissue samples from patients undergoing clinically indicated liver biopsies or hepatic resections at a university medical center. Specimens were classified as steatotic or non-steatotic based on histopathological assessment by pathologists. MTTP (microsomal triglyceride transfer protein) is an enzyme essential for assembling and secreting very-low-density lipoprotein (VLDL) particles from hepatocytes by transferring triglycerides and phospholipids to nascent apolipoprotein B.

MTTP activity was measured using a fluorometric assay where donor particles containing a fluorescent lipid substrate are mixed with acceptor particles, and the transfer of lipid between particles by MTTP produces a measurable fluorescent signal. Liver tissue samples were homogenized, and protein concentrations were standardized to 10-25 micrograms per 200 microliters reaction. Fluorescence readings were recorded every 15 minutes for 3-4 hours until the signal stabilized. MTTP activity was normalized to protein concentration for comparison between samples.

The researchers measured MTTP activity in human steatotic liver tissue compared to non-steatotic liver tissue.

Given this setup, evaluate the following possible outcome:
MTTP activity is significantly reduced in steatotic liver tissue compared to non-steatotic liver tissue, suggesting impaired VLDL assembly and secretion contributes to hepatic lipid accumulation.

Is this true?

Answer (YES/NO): YES